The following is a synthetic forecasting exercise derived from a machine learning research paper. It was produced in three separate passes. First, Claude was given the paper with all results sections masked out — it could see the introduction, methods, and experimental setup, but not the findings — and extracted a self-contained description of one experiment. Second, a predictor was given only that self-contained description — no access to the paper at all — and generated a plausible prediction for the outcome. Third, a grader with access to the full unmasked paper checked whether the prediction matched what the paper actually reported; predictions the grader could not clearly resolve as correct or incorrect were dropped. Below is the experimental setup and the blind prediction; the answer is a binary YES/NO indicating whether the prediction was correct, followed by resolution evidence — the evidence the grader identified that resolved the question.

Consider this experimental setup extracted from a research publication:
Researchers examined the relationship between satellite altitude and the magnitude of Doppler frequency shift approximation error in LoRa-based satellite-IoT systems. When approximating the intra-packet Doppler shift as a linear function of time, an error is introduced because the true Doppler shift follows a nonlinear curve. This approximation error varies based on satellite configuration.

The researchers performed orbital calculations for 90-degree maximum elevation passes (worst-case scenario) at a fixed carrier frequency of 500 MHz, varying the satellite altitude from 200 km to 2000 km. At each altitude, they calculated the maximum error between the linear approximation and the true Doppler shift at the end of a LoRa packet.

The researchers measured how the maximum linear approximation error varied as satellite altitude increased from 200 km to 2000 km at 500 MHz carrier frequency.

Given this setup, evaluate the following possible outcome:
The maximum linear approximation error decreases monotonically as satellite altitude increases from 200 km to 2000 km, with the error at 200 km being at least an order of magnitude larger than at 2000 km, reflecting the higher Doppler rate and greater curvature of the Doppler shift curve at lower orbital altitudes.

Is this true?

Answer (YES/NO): YES